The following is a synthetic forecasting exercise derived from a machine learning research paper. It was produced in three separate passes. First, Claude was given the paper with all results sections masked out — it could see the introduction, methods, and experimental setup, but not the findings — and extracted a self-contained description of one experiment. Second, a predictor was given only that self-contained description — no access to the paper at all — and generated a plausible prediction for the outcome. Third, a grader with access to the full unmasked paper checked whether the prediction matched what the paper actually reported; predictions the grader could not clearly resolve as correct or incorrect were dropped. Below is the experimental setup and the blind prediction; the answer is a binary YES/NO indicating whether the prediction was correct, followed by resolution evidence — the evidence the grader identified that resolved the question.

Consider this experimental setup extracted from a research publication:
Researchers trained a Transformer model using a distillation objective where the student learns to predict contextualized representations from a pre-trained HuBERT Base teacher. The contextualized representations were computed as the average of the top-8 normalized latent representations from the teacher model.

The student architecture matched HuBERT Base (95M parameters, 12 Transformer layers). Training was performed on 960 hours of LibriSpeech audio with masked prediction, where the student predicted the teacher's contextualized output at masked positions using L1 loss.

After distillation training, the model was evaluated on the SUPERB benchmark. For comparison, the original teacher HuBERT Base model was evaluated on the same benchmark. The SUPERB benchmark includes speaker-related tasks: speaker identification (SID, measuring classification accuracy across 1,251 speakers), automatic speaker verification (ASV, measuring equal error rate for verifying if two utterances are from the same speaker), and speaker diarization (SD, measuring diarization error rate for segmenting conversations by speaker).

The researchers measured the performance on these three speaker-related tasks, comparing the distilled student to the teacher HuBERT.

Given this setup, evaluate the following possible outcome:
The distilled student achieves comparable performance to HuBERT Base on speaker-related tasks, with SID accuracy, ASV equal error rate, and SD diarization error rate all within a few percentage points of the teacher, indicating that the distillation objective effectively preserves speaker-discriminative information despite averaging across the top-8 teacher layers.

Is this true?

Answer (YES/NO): YES